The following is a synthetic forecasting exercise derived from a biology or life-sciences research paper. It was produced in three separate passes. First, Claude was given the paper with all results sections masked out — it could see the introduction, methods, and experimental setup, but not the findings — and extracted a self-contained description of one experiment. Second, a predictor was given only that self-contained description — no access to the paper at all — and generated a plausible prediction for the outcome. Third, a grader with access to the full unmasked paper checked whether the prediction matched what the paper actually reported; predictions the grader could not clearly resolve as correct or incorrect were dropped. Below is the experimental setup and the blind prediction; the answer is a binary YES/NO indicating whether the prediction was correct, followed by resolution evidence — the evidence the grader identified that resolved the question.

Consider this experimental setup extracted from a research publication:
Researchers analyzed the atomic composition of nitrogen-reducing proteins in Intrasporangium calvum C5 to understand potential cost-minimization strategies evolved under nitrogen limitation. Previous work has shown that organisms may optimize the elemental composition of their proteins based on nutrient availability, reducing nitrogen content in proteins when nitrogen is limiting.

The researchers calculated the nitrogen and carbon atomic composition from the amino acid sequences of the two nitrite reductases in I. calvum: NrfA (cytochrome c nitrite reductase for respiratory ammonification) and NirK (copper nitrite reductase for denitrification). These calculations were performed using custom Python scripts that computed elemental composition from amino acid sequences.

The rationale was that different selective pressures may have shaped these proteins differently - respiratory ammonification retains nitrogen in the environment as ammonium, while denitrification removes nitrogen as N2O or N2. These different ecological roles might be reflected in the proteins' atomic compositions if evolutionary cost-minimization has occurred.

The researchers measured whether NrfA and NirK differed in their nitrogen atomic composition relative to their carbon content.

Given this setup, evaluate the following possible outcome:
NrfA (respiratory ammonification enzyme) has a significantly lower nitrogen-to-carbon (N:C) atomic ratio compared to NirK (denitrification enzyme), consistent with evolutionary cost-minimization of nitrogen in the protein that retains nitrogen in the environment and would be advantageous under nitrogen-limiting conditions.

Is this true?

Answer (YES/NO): NO